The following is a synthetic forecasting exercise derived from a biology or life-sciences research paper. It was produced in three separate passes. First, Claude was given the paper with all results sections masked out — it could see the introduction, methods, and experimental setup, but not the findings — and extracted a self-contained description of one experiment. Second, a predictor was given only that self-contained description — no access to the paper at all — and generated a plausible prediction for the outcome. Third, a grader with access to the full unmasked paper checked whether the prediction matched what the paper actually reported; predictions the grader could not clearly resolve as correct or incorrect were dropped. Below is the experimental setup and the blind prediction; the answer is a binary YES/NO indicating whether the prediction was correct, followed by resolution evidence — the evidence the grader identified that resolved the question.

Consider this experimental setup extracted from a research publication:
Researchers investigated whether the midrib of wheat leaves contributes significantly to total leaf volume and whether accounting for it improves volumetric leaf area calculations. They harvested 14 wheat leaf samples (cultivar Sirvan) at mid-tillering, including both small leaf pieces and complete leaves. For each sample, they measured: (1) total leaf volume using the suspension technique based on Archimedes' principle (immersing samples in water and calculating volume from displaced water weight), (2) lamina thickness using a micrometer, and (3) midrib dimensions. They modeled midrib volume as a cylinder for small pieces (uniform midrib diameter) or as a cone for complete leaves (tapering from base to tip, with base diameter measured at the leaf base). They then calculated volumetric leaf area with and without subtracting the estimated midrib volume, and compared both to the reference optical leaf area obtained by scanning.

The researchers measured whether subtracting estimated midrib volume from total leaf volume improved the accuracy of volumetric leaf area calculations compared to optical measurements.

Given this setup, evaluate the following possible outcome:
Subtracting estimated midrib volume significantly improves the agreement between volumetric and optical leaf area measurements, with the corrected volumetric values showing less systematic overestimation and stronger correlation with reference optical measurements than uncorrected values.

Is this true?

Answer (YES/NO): NO